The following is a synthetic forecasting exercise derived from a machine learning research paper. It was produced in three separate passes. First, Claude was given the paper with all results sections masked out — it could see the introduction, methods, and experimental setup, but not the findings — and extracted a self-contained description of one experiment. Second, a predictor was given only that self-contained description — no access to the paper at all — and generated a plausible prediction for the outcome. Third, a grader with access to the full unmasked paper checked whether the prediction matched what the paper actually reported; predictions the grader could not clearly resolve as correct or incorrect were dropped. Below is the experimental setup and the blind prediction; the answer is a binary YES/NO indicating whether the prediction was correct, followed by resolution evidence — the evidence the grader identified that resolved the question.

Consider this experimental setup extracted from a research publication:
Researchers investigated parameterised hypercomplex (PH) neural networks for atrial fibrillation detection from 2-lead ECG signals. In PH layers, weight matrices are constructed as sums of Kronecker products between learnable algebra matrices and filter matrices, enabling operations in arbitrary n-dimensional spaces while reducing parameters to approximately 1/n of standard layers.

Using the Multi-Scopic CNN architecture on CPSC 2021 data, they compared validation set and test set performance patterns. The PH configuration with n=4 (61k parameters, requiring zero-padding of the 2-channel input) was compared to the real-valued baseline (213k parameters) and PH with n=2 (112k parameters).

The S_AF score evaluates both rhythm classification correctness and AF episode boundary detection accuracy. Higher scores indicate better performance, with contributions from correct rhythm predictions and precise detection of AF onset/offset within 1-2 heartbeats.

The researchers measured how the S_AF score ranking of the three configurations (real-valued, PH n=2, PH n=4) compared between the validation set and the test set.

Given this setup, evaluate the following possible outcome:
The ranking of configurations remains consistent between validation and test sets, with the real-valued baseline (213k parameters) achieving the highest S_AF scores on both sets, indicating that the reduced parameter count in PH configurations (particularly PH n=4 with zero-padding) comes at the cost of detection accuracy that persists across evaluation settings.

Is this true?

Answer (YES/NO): NO